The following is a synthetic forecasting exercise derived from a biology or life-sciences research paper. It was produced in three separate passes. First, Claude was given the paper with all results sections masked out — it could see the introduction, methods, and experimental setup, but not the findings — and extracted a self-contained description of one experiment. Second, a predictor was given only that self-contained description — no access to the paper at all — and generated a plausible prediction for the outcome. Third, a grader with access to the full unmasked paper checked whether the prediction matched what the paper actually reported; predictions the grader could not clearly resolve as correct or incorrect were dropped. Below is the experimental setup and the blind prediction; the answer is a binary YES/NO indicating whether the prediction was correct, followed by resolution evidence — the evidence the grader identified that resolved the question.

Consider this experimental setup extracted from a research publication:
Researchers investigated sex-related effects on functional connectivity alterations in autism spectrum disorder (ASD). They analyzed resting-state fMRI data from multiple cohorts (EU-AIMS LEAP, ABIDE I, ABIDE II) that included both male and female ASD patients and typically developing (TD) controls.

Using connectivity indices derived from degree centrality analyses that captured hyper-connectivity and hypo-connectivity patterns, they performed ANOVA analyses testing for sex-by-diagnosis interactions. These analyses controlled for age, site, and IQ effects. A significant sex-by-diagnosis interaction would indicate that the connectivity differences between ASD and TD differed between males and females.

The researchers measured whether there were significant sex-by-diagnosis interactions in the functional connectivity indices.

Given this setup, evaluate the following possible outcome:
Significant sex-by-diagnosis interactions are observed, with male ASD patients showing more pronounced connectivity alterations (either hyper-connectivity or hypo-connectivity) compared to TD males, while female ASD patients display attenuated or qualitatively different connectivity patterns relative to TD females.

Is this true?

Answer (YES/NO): NO